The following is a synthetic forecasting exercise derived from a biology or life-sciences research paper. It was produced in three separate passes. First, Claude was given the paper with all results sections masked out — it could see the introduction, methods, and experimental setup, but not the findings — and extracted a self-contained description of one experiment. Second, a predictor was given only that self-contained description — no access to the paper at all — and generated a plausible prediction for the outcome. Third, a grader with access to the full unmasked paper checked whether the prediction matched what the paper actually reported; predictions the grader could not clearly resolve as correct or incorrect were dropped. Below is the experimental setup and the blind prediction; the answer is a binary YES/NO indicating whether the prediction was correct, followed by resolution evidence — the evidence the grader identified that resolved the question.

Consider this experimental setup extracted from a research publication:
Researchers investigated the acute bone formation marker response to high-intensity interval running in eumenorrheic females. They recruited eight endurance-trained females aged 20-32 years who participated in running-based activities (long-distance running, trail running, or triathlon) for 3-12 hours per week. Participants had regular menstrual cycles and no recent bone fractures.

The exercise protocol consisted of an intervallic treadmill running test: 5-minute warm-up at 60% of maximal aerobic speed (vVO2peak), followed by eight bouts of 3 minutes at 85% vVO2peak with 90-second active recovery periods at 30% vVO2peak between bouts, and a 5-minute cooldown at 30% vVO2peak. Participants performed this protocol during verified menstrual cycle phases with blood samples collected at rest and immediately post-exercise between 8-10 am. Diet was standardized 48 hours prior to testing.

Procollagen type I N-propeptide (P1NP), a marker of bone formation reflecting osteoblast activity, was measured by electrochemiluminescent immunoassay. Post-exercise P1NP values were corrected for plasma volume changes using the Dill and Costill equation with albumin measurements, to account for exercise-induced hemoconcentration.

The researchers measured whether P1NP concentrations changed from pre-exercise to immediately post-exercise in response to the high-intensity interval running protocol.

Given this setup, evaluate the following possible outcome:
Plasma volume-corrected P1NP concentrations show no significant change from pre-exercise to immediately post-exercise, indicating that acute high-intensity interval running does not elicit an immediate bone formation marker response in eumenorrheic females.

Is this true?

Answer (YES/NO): NO